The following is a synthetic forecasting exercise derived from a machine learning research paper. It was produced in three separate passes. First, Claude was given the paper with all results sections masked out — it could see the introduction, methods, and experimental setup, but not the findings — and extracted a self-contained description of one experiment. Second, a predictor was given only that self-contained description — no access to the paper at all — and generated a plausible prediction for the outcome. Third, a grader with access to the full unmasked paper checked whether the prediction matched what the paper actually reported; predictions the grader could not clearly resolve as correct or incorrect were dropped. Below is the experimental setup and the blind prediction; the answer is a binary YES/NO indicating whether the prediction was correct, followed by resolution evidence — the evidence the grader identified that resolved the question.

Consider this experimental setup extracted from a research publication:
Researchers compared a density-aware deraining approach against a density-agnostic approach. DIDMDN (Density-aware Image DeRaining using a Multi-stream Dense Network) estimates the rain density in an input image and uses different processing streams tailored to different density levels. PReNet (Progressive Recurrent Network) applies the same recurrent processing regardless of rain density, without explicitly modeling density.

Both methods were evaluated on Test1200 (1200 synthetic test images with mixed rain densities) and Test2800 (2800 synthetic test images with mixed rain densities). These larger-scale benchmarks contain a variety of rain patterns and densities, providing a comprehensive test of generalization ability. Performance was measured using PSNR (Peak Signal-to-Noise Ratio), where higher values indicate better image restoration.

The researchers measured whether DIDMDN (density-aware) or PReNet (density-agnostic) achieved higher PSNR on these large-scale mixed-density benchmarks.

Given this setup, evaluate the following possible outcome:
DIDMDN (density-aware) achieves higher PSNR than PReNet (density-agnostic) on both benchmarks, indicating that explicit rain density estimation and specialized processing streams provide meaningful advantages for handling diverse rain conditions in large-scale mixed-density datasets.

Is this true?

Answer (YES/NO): NO